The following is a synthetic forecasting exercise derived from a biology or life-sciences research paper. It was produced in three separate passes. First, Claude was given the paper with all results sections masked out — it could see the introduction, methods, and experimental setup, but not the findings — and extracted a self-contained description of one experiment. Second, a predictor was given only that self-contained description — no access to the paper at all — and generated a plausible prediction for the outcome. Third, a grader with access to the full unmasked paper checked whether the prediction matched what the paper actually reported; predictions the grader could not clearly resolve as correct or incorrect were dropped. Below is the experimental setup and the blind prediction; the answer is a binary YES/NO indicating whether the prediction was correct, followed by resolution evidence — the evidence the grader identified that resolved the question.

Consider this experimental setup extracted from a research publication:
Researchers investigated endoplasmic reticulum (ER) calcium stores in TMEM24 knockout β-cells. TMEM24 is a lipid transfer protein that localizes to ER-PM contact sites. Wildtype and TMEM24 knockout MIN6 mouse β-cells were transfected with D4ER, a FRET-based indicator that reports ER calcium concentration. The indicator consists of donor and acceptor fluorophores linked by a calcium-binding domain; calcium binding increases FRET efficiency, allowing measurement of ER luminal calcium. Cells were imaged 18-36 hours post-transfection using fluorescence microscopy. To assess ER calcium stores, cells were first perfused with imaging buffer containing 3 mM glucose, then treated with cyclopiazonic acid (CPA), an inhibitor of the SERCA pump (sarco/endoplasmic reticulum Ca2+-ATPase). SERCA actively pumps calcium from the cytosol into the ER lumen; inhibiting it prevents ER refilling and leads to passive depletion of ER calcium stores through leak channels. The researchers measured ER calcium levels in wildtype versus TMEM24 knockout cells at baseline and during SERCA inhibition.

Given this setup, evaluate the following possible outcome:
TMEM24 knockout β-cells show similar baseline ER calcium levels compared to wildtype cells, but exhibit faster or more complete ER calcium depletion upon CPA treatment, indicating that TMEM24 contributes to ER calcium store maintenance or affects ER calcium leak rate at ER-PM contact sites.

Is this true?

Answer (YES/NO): NO